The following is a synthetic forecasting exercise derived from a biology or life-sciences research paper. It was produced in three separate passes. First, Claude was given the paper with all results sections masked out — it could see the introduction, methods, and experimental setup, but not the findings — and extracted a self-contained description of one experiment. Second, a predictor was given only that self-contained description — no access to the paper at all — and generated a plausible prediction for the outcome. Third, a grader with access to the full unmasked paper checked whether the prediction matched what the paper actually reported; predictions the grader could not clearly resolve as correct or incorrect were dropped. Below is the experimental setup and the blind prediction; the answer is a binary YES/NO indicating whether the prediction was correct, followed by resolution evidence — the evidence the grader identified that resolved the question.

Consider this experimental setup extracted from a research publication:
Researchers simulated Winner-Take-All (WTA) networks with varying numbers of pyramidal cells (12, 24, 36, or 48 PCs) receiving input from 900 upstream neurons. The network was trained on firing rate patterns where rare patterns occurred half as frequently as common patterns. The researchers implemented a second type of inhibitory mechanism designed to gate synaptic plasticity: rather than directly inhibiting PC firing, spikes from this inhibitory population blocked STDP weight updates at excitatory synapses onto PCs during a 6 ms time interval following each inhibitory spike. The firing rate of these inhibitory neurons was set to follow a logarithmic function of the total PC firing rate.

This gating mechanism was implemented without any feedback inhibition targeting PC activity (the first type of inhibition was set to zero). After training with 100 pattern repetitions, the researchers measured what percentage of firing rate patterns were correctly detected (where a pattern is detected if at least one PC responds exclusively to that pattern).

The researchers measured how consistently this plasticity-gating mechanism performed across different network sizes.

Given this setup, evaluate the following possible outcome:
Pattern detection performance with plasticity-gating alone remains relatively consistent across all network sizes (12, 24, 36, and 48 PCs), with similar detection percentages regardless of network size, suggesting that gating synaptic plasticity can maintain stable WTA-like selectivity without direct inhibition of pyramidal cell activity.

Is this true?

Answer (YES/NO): YES